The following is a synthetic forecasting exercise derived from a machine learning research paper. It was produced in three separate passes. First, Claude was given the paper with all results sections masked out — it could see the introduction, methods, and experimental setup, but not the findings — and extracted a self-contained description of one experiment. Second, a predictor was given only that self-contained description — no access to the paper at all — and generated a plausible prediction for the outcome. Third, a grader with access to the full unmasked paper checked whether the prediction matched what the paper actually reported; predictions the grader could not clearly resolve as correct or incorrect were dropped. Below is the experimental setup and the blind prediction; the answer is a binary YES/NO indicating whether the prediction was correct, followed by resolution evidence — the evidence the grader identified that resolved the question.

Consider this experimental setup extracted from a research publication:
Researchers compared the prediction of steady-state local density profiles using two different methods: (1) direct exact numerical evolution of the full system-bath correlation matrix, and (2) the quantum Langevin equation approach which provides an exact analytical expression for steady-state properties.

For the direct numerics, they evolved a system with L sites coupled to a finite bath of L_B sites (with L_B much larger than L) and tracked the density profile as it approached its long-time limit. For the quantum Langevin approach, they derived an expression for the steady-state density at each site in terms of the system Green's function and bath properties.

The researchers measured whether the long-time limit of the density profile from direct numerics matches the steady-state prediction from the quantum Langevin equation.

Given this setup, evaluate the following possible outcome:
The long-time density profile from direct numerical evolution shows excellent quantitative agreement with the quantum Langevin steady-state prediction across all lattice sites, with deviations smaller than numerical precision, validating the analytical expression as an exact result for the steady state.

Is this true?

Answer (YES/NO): YES